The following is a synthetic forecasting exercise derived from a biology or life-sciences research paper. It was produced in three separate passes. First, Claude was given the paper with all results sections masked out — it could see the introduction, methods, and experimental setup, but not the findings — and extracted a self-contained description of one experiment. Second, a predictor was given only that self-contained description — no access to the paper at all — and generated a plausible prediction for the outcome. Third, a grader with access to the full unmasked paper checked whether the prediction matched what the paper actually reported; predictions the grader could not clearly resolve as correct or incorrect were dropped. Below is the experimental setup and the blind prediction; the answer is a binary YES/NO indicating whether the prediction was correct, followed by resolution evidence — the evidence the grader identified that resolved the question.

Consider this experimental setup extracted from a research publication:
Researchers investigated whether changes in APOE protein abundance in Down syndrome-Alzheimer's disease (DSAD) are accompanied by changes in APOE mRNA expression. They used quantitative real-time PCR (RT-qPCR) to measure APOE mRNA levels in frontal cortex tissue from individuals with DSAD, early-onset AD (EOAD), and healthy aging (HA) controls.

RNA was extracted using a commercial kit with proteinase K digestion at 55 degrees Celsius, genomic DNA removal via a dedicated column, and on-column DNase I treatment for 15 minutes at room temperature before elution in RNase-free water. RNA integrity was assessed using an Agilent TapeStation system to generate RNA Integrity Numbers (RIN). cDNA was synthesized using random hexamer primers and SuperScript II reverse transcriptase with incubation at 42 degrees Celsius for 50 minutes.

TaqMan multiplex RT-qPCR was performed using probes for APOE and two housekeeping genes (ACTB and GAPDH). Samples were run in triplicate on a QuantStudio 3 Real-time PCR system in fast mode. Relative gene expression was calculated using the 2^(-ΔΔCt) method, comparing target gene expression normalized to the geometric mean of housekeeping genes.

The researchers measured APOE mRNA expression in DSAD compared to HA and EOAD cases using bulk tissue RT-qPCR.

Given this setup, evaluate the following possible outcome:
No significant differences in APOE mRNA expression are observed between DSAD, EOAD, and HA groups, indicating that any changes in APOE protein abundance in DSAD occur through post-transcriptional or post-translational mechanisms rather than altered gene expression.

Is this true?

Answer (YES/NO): NO